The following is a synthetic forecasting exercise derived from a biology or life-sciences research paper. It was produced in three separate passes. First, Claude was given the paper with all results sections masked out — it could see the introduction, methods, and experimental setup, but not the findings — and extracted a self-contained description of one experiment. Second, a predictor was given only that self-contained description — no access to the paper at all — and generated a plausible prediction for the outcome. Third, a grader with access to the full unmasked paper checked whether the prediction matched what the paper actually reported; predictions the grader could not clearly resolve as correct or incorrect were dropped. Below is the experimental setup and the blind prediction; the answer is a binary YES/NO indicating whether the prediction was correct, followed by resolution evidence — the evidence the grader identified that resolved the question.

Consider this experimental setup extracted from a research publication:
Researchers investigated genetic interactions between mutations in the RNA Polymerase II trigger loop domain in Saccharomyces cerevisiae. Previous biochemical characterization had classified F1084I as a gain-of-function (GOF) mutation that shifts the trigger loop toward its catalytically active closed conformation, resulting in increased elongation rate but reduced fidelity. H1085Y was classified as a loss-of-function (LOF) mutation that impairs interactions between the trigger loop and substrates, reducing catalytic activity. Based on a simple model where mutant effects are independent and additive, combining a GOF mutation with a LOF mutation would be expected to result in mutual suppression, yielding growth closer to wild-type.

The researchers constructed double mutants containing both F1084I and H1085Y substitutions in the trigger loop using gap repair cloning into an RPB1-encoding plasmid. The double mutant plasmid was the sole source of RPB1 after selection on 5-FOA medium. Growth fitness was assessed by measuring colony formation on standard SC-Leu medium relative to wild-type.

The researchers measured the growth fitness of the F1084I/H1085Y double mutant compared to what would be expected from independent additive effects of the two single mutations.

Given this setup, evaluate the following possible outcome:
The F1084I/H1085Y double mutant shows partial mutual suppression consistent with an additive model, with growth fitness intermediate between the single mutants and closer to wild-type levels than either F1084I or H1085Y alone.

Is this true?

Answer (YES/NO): NO